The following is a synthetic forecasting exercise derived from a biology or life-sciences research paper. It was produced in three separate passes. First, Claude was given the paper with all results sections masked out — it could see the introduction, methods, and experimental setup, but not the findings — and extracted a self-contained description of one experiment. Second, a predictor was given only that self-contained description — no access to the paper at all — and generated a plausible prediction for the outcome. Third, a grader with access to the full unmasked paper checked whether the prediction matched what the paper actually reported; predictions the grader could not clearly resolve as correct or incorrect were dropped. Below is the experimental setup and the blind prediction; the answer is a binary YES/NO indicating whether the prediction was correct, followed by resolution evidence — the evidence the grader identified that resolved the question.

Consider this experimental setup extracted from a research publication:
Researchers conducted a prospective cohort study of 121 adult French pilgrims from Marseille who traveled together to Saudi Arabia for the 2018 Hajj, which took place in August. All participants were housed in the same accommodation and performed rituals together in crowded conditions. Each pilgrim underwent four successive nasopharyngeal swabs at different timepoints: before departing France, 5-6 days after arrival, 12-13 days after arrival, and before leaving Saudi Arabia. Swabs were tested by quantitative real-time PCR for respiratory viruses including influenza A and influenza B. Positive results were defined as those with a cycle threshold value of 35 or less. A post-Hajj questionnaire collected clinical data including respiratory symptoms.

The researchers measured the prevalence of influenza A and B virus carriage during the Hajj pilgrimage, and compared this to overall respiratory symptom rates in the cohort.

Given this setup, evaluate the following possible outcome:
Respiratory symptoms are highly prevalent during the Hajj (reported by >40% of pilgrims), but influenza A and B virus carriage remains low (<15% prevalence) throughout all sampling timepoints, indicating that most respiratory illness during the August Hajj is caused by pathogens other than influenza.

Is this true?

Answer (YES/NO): YES